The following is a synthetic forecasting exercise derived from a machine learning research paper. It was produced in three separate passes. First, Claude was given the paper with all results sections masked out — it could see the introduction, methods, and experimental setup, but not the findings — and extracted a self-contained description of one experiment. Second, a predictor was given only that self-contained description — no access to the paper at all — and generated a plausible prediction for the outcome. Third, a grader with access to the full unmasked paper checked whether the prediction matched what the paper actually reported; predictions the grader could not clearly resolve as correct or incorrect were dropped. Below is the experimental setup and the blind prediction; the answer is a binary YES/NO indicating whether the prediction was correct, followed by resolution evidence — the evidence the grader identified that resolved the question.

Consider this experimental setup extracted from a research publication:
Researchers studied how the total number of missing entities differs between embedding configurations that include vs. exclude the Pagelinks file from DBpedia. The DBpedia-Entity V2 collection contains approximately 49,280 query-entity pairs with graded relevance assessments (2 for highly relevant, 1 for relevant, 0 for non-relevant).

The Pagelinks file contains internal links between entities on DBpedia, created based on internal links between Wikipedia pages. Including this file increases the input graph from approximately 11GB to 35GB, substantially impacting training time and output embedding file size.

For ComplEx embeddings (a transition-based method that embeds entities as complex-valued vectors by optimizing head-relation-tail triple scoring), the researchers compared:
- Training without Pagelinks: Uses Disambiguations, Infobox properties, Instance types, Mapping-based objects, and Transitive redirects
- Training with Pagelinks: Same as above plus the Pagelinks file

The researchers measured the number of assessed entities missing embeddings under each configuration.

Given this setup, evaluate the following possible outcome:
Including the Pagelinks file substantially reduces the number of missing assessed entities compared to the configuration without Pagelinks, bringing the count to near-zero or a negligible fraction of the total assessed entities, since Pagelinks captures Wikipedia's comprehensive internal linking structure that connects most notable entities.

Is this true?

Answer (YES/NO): YES